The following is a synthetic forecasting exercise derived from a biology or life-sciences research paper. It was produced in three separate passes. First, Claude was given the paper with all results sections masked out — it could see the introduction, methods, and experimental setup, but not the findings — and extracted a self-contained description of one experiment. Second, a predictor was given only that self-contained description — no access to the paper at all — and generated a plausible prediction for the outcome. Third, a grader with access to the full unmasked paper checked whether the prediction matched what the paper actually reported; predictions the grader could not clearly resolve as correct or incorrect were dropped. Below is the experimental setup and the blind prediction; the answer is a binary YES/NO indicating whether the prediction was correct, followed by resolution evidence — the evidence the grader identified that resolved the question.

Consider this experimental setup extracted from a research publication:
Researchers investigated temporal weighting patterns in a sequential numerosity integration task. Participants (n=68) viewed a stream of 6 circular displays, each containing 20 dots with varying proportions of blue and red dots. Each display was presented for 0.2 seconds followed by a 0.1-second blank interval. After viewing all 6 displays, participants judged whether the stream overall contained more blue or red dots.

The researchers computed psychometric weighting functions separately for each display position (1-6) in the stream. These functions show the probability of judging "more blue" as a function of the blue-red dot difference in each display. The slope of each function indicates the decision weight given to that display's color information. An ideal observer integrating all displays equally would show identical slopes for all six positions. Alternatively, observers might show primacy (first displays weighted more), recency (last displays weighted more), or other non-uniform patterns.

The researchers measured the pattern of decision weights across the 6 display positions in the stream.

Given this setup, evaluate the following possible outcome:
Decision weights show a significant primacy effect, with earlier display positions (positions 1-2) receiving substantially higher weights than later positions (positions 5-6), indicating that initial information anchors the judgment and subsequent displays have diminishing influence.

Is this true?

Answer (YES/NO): NO